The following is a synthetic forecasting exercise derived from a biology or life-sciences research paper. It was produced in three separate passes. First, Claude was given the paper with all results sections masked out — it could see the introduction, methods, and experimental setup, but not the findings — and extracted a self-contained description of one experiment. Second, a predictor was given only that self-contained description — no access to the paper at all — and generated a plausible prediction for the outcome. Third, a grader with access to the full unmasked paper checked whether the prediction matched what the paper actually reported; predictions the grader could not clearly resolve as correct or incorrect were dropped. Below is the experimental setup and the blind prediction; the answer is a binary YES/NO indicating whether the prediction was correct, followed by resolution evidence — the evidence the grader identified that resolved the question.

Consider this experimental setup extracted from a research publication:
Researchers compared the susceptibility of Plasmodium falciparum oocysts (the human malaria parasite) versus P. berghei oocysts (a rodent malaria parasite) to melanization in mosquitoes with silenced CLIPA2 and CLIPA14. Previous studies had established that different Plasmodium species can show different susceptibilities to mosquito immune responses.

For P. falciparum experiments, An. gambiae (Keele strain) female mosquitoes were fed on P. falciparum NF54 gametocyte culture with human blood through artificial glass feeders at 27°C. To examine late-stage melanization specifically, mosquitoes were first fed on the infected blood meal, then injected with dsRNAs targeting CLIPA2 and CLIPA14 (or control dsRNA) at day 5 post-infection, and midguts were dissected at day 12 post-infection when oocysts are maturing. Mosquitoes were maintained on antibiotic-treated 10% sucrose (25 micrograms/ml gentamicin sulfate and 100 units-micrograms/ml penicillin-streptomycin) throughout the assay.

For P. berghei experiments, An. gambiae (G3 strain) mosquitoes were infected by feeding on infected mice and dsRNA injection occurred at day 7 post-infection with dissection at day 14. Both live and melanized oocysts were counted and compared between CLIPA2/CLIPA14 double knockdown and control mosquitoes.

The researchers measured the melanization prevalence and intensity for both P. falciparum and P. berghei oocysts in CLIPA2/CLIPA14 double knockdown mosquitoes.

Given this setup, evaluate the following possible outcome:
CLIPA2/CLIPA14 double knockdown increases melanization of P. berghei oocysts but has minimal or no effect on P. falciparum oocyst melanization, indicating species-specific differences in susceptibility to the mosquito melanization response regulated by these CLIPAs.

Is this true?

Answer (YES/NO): NO